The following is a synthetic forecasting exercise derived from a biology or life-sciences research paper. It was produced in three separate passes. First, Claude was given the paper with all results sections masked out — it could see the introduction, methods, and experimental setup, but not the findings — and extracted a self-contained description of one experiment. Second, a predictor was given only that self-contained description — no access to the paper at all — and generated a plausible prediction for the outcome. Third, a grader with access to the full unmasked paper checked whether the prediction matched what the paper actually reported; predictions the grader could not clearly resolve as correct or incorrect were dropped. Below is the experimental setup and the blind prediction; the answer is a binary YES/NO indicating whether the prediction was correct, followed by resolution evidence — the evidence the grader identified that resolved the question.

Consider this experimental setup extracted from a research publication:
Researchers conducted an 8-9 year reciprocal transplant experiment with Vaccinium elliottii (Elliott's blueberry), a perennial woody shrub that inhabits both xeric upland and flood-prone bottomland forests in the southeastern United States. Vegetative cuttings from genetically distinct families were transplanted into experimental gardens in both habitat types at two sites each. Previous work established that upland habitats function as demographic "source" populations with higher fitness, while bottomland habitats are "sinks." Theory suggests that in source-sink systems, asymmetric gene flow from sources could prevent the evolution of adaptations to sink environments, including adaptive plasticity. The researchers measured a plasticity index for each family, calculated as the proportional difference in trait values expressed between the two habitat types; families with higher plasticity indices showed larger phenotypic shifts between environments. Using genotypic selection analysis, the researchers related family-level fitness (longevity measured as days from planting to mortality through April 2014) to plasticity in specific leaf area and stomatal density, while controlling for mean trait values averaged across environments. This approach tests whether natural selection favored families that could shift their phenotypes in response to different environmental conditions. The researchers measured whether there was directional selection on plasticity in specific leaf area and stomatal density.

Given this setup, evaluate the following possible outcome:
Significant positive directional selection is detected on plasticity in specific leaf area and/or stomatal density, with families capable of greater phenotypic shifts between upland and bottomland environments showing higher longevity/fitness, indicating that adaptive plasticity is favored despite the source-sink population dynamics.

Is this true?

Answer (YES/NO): YES